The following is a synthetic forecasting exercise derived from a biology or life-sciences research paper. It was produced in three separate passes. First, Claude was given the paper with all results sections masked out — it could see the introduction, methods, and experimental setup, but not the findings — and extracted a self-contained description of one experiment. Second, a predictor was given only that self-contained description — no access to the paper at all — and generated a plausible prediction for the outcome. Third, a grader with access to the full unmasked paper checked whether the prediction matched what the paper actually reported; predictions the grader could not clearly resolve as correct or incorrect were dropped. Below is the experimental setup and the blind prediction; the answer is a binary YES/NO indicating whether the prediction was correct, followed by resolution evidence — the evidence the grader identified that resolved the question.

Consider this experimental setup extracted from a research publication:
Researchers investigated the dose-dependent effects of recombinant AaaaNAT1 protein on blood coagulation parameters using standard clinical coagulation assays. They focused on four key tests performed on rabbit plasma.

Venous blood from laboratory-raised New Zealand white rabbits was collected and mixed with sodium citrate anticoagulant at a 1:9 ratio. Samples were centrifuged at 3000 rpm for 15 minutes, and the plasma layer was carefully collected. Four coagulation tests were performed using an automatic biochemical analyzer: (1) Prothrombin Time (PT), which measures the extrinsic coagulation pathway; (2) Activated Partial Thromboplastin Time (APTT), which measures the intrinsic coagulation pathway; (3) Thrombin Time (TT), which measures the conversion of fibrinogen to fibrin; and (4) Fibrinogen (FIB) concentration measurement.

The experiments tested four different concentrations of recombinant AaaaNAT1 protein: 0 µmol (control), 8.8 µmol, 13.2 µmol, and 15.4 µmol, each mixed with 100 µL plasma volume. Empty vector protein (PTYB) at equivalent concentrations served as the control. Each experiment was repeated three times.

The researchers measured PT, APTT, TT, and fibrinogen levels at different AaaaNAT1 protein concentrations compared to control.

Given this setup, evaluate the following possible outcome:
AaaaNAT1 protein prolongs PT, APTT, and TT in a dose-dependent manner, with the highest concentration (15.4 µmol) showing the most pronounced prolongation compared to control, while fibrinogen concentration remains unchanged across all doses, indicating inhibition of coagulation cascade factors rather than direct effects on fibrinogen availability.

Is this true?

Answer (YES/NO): NO